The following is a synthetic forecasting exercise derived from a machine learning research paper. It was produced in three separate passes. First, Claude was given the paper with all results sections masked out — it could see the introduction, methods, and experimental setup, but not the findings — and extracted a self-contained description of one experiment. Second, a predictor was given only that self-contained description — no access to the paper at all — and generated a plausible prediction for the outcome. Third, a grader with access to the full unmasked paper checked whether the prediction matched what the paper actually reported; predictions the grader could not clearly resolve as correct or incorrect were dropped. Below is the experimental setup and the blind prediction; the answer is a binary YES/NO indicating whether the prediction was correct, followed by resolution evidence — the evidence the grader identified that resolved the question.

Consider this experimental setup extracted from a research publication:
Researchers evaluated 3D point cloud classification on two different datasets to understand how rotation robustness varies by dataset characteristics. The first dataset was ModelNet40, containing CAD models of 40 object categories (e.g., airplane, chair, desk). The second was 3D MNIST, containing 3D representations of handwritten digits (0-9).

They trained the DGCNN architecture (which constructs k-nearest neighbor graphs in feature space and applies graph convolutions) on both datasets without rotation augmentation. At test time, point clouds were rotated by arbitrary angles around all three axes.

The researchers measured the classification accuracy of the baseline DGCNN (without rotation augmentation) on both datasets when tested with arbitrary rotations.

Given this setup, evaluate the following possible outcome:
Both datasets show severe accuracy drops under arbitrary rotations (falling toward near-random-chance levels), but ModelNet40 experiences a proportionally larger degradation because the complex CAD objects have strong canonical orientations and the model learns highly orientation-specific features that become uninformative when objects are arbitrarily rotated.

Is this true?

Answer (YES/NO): NO